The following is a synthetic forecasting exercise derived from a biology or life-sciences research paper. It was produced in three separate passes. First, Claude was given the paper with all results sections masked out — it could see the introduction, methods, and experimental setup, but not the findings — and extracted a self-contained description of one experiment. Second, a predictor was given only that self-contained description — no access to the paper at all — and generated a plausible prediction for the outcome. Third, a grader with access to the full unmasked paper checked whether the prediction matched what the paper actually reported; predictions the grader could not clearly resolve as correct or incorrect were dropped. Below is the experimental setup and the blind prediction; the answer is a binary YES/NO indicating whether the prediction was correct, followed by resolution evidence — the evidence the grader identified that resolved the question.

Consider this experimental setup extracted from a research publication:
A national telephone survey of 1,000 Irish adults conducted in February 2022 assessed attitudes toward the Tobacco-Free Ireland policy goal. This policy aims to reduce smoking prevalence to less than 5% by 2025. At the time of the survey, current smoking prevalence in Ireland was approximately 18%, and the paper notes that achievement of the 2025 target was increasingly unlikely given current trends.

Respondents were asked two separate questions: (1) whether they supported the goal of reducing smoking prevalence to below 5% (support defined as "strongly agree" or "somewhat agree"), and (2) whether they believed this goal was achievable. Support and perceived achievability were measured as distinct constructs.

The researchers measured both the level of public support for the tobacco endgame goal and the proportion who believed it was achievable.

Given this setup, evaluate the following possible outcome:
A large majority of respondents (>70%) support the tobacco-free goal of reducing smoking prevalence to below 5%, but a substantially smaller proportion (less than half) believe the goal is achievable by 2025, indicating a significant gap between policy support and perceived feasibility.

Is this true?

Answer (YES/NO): YES